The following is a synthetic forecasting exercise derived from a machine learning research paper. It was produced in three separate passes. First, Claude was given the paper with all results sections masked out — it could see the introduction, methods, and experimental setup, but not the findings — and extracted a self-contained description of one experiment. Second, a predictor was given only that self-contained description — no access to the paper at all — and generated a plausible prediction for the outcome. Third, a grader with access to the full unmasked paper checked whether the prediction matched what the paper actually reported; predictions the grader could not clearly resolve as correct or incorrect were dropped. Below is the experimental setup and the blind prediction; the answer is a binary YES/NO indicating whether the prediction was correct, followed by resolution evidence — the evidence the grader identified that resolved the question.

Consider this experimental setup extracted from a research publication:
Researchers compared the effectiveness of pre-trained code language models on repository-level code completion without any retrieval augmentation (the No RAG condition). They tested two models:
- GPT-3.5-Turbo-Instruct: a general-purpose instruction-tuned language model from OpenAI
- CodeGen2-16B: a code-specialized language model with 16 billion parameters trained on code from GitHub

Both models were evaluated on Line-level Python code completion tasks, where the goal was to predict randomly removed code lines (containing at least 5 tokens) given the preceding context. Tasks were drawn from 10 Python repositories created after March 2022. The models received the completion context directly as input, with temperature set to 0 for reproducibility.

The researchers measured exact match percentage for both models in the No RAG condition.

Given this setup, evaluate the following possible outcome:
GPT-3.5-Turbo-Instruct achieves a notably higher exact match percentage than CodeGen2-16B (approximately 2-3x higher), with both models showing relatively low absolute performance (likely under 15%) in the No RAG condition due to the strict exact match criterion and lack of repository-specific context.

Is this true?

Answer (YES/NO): NO